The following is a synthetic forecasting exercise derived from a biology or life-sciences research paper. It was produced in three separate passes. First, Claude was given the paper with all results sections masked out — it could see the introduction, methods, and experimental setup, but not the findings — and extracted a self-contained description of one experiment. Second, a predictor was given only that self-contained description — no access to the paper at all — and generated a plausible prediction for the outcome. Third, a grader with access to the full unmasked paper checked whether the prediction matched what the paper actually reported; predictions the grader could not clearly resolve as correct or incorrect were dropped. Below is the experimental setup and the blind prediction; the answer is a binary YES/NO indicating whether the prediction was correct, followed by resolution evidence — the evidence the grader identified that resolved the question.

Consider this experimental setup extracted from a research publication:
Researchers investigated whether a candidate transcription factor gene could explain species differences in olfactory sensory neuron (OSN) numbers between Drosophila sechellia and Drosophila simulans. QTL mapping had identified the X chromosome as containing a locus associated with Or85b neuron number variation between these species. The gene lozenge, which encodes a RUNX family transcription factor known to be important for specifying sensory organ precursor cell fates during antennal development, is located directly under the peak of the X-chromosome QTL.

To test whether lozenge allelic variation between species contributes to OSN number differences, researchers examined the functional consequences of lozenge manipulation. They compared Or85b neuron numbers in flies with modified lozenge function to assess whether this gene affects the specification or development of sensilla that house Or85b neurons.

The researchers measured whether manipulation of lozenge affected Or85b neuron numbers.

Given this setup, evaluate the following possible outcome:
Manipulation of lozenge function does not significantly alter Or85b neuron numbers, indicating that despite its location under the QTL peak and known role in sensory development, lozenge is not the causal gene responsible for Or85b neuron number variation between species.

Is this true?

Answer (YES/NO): YES